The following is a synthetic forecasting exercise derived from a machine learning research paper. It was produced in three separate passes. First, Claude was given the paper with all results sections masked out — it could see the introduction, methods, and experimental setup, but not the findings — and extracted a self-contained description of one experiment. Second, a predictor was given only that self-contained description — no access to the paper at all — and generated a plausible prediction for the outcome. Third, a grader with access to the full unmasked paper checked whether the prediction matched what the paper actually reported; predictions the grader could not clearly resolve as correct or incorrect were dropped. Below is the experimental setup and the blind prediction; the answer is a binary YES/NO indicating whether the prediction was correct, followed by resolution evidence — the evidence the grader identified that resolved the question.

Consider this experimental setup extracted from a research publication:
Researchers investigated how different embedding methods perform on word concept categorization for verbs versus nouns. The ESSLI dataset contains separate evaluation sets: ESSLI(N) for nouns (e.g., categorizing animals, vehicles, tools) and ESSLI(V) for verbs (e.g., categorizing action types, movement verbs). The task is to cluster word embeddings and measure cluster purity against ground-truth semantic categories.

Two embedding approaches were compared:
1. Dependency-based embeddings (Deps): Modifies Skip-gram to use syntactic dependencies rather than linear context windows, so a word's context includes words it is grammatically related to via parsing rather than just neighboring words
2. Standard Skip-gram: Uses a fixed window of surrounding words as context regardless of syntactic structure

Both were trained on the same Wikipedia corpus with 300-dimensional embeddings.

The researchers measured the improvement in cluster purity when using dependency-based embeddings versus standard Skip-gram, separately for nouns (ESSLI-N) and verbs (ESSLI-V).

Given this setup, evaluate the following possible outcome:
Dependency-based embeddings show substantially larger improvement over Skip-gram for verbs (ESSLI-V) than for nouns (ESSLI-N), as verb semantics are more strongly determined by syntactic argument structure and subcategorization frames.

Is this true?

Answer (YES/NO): YES